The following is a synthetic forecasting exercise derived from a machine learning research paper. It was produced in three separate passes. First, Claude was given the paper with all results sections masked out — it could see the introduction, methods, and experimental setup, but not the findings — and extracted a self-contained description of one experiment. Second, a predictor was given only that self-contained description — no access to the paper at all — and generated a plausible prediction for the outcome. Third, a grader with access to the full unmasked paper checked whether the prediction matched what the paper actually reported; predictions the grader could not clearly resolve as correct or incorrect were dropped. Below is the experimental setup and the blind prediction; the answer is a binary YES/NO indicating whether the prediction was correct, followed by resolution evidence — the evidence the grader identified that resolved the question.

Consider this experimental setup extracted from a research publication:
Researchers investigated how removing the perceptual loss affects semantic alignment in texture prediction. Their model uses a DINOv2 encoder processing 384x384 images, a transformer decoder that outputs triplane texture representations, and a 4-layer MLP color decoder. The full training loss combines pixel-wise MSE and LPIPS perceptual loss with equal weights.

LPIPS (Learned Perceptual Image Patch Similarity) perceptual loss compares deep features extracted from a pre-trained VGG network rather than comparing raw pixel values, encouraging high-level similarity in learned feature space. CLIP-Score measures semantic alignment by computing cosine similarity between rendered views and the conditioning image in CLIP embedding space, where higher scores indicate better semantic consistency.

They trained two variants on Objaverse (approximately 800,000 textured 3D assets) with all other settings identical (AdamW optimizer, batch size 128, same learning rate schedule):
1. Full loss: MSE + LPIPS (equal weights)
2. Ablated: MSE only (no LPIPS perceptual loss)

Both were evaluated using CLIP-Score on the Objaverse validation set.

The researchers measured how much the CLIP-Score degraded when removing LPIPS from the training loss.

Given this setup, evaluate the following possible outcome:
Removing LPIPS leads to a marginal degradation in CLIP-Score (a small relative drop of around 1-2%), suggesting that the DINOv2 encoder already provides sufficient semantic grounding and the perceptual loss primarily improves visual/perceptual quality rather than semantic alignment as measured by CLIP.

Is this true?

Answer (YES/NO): NO